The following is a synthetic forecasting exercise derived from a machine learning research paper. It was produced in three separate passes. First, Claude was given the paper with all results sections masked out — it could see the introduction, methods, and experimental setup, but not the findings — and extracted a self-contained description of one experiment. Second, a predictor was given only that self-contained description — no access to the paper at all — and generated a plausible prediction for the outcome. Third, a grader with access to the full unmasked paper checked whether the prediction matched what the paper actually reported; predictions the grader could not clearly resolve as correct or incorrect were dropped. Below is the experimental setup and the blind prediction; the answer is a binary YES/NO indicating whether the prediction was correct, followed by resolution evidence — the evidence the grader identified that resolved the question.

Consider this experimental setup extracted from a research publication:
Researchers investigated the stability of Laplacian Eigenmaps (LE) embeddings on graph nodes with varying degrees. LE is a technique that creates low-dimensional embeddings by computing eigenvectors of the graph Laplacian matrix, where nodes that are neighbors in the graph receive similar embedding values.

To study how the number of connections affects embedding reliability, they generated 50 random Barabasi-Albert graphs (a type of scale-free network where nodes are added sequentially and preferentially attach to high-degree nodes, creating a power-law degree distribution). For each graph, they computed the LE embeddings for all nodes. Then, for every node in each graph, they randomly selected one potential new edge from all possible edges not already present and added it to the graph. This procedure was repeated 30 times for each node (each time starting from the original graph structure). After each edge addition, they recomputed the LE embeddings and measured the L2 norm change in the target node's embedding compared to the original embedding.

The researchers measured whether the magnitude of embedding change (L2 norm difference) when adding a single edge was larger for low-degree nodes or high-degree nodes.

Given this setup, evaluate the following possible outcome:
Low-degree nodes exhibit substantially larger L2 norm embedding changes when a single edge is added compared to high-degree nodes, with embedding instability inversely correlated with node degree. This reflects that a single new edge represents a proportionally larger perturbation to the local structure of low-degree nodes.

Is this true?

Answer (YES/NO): YES